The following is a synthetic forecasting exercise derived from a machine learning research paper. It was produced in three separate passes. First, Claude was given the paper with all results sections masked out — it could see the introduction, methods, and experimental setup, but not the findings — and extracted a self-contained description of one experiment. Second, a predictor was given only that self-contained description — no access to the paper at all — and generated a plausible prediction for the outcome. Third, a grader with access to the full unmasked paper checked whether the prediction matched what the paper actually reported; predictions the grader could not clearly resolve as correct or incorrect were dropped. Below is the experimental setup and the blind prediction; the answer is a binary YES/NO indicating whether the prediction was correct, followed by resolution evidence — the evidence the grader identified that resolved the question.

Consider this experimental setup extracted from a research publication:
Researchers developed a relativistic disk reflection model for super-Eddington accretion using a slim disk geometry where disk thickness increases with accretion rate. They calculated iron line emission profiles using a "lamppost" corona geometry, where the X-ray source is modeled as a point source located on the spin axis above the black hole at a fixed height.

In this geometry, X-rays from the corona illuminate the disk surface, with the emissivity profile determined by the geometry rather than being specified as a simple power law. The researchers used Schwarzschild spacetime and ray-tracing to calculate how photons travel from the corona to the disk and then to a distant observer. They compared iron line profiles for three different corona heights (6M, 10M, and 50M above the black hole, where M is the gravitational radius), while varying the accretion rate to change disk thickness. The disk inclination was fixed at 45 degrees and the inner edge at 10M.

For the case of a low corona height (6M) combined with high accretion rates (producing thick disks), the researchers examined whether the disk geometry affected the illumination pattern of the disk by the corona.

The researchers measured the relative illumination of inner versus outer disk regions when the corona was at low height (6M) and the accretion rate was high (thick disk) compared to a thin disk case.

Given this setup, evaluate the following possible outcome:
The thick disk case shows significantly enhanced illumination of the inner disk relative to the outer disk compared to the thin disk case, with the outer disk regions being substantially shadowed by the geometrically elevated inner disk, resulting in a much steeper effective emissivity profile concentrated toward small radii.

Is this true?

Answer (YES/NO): YES